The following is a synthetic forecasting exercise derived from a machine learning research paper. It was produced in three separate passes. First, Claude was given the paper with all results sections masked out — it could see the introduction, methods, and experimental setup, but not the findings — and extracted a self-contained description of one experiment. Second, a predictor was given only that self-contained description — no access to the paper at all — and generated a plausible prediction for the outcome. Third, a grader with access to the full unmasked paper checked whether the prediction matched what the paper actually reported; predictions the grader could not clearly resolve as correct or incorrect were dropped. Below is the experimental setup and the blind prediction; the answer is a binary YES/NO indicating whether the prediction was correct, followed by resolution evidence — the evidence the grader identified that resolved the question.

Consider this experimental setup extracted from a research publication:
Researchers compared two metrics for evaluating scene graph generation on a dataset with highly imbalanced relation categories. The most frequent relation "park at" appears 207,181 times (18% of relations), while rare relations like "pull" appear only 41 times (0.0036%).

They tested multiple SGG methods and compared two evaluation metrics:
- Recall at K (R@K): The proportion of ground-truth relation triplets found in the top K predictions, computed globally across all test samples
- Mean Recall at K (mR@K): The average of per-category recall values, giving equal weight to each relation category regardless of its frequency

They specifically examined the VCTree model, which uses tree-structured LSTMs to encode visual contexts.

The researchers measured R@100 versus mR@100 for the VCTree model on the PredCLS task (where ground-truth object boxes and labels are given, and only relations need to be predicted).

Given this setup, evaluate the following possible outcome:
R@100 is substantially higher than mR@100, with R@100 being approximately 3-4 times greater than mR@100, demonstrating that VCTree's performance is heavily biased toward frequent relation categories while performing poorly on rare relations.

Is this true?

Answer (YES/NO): NO